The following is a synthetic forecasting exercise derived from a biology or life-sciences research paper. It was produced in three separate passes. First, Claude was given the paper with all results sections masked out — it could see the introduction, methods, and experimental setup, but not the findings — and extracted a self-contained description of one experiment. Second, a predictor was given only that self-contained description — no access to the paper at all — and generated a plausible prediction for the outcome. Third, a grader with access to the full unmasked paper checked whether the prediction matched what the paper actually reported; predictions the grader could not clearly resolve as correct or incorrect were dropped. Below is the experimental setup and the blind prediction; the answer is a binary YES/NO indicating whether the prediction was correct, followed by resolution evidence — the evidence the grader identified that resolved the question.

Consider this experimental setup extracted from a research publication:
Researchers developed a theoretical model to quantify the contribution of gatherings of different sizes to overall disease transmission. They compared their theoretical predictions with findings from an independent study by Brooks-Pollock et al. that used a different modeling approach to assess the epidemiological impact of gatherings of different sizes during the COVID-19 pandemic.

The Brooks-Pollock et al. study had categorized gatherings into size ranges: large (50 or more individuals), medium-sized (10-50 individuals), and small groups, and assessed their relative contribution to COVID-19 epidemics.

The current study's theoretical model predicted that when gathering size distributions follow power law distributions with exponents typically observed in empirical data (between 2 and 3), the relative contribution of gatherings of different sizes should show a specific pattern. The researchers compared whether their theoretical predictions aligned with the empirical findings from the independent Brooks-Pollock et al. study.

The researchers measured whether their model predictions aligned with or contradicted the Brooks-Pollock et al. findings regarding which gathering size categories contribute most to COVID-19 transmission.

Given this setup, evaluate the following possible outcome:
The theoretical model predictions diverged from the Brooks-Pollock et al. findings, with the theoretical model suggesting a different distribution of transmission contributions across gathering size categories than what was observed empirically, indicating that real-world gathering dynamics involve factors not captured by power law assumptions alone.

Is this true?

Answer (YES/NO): NO